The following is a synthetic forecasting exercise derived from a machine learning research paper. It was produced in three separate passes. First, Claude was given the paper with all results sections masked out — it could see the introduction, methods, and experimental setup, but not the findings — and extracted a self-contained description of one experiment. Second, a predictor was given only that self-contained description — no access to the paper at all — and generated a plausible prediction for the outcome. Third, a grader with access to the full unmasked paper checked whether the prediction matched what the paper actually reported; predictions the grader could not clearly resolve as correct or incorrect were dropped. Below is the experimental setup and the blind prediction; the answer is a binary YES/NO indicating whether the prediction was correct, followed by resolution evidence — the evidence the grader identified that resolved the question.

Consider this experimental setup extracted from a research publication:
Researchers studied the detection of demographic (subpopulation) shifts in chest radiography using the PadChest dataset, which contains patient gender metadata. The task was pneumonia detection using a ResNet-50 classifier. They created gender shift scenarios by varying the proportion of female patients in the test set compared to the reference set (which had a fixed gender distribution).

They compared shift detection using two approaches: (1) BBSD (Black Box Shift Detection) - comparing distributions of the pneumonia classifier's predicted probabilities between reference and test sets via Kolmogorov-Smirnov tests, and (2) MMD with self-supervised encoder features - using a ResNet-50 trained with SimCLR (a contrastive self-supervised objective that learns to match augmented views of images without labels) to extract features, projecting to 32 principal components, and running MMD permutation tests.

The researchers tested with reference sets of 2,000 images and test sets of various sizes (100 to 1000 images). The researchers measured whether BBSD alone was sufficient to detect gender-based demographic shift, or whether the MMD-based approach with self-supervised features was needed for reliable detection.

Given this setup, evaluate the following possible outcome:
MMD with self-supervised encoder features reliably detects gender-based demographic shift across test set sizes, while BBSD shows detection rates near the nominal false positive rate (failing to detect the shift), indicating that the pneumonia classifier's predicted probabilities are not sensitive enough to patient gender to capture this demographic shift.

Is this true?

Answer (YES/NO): YES